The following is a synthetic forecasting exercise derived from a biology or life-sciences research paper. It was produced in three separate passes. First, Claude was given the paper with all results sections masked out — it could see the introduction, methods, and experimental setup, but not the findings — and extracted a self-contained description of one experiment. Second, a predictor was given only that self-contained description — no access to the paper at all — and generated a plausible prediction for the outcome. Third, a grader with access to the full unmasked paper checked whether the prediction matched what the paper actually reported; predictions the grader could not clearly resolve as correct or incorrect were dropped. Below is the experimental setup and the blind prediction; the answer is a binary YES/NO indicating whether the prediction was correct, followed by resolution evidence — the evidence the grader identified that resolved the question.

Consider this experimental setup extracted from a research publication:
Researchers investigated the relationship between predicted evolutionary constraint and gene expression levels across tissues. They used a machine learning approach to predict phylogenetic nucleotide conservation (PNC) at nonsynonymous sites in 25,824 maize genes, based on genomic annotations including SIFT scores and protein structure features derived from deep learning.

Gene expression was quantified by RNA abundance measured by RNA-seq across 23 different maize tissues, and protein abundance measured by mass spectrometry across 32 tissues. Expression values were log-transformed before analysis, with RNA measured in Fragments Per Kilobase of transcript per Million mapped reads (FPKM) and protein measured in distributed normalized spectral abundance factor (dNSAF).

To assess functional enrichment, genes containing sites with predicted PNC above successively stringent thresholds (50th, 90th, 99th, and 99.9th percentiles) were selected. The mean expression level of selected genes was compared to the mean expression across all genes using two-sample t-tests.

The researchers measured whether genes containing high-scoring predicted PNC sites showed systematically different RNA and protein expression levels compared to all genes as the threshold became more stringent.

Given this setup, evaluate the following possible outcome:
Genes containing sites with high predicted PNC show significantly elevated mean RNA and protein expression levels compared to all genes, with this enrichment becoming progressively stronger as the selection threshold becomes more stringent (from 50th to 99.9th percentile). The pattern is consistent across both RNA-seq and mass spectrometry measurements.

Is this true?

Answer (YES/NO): YES